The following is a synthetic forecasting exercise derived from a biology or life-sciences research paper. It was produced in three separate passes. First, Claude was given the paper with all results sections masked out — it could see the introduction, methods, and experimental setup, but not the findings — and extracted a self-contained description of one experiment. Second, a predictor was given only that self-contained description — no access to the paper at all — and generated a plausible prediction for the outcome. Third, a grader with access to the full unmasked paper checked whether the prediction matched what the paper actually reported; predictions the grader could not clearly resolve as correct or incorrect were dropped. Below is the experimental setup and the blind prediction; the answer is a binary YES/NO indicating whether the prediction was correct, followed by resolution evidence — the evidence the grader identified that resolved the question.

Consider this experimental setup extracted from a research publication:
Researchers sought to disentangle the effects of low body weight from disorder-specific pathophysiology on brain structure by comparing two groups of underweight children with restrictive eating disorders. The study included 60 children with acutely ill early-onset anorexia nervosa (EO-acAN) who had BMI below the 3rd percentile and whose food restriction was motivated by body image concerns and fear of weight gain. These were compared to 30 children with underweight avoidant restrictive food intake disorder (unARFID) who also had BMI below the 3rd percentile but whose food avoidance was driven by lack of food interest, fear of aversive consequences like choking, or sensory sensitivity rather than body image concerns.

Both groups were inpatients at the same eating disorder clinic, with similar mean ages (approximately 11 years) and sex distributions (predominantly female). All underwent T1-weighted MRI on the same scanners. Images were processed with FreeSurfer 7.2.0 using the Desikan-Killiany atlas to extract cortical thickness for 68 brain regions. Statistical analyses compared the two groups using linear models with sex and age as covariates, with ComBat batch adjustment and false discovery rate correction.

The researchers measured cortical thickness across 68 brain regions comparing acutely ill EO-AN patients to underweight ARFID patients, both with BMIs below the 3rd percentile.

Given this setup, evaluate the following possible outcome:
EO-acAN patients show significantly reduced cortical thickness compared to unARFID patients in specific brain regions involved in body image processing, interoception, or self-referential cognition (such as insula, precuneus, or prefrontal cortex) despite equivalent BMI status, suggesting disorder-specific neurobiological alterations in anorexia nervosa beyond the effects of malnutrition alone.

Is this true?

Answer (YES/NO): YES